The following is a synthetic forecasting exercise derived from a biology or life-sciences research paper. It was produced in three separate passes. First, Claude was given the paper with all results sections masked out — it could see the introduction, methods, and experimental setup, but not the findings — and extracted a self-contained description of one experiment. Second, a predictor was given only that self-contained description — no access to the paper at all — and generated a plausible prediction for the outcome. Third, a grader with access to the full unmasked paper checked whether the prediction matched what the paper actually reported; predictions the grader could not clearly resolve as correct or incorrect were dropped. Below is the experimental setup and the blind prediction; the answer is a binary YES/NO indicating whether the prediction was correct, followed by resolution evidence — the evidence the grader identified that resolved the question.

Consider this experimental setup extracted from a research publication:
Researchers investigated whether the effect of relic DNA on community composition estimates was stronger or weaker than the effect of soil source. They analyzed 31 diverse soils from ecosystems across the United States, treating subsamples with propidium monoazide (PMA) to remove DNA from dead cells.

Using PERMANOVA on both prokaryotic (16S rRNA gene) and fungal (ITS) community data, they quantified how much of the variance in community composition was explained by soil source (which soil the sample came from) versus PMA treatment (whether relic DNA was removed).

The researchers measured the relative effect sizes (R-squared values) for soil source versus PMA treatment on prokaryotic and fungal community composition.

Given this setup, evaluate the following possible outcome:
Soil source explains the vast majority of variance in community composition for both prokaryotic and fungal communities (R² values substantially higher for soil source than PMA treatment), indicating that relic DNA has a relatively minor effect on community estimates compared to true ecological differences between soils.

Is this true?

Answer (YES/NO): YES